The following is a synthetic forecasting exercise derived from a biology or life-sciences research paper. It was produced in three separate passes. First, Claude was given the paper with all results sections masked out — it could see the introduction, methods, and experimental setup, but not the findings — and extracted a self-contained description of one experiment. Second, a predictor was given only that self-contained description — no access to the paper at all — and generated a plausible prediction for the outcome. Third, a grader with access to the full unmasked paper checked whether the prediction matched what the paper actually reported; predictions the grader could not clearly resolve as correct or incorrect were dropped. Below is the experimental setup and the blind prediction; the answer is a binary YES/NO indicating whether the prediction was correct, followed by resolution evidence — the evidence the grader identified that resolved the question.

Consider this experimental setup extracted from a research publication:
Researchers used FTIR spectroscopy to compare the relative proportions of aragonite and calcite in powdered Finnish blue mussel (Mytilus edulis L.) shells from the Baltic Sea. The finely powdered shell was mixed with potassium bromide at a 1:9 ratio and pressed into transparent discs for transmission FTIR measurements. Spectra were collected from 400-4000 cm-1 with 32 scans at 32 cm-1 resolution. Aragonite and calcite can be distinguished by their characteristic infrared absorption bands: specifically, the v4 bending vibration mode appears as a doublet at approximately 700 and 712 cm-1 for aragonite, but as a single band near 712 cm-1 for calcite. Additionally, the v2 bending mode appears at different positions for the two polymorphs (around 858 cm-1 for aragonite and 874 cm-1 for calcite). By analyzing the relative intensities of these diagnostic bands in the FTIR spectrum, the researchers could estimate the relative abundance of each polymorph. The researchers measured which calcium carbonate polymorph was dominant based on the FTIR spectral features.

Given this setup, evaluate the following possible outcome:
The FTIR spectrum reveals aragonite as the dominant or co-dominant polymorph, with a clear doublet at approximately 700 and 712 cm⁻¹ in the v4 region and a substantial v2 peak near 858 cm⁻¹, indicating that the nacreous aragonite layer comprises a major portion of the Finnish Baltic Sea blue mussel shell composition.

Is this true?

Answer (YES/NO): NO